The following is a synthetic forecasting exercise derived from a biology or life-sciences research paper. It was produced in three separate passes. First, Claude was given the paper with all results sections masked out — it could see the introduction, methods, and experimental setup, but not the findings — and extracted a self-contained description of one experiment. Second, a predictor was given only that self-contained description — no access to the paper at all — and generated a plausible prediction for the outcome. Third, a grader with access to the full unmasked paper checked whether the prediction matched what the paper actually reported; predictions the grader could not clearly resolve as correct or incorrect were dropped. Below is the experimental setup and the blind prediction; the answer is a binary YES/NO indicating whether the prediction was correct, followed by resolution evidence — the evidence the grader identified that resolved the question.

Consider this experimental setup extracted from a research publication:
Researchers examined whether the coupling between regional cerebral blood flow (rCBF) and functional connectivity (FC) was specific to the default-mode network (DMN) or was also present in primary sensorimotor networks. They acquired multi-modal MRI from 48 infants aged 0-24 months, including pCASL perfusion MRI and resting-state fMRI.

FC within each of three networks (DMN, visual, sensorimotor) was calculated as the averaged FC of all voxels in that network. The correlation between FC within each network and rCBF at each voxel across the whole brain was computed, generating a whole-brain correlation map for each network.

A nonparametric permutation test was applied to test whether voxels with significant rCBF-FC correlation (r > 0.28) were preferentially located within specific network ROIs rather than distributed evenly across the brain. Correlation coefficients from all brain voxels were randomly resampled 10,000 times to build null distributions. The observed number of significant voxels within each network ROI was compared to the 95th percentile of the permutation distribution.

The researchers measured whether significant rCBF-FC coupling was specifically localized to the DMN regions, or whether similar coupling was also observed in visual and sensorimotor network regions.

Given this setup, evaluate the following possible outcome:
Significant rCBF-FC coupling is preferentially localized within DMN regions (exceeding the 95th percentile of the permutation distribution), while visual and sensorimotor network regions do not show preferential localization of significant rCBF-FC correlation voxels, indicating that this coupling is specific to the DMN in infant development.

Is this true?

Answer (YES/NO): YES